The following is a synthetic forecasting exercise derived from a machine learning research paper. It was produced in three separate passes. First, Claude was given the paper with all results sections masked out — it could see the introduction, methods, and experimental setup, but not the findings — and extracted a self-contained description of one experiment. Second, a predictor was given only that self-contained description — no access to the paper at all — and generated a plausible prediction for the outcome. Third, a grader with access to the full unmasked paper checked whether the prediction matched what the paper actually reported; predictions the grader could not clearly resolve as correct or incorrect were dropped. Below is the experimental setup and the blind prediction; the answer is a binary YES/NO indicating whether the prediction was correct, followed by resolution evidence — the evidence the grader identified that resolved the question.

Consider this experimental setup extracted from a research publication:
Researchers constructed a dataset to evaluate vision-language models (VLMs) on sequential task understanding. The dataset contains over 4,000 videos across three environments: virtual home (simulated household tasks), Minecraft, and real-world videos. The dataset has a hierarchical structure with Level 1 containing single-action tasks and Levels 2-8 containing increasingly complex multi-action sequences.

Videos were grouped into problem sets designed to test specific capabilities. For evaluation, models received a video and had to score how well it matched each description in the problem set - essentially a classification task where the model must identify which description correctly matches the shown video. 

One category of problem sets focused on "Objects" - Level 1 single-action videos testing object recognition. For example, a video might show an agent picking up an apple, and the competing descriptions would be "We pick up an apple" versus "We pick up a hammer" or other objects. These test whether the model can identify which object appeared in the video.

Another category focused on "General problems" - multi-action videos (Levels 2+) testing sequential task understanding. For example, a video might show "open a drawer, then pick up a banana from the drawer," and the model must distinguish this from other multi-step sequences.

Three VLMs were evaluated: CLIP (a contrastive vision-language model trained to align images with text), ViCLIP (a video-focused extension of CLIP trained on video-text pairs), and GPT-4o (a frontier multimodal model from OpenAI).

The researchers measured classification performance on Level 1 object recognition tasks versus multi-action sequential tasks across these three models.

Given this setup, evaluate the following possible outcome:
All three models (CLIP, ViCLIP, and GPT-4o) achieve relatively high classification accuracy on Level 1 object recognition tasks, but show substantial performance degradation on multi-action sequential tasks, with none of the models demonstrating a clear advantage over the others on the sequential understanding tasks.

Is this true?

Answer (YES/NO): NO